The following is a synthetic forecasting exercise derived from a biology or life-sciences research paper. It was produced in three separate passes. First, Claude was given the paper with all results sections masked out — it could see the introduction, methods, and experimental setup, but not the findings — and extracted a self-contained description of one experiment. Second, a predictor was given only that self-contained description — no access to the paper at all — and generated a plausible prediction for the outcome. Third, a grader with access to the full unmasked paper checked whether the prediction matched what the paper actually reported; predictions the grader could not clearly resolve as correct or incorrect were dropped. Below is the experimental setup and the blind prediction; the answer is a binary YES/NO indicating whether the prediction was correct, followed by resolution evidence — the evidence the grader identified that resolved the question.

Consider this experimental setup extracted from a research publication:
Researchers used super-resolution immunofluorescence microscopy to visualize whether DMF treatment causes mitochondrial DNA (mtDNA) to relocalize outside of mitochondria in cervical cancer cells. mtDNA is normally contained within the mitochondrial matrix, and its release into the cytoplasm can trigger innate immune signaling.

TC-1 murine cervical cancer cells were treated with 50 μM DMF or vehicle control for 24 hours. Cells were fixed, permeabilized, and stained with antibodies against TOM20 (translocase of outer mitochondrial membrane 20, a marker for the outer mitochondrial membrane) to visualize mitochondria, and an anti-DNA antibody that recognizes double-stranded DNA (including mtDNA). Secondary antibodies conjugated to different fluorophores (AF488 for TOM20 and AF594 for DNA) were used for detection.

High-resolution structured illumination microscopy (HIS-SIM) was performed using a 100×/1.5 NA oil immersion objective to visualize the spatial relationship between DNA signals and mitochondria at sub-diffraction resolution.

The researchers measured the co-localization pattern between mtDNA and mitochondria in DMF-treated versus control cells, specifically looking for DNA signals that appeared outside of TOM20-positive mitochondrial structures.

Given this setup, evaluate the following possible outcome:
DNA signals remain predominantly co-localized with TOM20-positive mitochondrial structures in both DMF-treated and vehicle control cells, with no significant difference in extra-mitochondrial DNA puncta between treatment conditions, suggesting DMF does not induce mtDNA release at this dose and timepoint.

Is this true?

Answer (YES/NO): NO